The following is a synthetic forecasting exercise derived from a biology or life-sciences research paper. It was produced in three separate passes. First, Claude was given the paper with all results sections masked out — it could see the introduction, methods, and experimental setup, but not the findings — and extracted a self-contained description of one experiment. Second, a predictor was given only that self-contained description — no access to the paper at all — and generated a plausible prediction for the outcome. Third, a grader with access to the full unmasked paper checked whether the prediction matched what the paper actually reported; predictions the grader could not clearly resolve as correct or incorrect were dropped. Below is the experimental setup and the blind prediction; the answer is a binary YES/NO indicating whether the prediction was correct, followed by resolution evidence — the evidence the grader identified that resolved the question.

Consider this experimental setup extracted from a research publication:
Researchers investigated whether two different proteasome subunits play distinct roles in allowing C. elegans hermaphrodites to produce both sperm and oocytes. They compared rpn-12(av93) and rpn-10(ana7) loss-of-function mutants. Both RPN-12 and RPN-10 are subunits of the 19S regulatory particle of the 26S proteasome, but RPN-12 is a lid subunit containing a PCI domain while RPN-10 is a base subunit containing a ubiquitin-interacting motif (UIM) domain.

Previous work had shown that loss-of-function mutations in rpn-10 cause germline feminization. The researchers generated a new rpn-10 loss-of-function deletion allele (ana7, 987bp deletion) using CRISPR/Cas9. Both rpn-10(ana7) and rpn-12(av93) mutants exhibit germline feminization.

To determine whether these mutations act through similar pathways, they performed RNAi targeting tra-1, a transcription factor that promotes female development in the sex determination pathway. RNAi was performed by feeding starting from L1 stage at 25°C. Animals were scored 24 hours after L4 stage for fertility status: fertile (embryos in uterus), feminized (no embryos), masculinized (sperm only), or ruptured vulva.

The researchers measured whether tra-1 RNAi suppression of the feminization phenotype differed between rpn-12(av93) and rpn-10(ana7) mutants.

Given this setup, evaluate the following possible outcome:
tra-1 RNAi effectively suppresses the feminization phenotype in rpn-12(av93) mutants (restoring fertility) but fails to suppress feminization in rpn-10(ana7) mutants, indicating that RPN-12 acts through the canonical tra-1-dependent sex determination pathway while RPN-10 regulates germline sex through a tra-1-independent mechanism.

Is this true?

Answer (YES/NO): NO